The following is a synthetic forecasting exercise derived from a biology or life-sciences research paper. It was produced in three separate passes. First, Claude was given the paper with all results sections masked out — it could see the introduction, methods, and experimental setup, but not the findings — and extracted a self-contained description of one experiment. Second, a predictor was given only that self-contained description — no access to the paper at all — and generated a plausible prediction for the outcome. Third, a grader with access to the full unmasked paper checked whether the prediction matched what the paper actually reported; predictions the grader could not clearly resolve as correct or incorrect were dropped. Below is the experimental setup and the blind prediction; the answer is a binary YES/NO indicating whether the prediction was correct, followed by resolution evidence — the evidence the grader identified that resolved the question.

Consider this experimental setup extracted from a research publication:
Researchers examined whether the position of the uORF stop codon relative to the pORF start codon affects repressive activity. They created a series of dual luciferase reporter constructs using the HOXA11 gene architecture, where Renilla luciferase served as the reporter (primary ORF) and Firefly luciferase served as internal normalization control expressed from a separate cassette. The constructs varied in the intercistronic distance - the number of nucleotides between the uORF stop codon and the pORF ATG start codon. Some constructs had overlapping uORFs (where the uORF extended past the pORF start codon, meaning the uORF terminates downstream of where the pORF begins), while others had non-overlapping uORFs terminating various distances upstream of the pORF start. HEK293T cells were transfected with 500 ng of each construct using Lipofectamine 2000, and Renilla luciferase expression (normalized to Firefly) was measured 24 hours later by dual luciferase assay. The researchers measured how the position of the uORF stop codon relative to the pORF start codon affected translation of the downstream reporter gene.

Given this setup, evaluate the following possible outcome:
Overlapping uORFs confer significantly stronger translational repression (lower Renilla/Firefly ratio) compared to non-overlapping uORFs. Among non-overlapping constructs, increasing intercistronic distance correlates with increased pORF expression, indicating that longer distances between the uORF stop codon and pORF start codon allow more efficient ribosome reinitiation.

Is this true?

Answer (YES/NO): NO